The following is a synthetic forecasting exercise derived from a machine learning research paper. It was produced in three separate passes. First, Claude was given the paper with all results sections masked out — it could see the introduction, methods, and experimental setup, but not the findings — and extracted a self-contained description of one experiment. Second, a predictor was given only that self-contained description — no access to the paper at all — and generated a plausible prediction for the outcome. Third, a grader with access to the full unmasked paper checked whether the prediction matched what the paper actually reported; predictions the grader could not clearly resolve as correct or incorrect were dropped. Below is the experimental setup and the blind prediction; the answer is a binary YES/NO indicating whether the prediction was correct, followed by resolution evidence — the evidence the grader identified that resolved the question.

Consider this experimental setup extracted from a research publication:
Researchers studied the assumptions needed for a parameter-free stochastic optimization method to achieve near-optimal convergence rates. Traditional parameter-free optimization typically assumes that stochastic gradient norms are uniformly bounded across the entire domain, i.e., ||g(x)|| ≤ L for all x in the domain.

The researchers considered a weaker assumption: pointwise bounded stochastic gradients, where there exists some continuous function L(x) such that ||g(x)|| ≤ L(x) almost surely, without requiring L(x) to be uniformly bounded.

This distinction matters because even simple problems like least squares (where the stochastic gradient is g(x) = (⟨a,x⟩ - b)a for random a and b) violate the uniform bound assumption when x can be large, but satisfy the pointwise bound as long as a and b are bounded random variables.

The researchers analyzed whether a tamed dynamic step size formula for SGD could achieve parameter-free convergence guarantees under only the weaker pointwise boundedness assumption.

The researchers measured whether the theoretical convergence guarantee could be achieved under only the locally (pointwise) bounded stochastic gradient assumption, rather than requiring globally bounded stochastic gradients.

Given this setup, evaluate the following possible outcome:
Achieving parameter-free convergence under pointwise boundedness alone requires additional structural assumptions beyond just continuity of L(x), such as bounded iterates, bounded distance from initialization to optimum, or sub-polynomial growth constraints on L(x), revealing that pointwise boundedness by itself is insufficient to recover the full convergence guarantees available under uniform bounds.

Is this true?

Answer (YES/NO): NO